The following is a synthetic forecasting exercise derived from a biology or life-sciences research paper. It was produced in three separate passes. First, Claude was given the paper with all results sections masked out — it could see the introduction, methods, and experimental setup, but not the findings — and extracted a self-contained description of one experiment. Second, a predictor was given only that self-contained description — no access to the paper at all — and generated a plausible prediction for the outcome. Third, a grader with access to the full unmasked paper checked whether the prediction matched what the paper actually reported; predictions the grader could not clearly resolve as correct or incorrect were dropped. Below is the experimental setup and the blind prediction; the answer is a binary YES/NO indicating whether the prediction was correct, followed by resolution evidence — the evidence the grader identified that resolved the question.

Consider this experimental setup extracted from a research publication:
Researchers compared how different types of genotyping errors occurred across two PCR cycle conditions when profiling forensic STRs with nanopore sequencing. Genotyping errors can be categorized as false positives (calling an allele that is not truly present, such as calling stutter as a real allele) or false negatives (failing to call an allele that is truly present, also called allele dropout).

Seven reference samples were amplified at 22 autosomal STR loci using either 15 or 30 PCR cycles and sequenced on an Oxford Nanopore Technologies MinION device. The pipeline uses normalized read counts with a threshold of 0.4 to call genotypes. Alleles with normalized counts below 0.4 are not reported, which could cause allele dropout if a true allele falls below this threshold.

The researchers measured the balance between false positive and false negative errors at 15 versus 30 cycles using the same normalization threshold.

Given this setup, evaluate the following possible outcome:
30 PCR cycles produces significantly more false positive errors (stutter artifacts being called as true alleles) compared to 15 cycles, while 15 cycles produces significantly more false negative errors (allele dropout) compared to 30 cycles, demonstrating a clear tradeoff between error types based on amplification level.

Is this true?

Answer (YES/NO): NO